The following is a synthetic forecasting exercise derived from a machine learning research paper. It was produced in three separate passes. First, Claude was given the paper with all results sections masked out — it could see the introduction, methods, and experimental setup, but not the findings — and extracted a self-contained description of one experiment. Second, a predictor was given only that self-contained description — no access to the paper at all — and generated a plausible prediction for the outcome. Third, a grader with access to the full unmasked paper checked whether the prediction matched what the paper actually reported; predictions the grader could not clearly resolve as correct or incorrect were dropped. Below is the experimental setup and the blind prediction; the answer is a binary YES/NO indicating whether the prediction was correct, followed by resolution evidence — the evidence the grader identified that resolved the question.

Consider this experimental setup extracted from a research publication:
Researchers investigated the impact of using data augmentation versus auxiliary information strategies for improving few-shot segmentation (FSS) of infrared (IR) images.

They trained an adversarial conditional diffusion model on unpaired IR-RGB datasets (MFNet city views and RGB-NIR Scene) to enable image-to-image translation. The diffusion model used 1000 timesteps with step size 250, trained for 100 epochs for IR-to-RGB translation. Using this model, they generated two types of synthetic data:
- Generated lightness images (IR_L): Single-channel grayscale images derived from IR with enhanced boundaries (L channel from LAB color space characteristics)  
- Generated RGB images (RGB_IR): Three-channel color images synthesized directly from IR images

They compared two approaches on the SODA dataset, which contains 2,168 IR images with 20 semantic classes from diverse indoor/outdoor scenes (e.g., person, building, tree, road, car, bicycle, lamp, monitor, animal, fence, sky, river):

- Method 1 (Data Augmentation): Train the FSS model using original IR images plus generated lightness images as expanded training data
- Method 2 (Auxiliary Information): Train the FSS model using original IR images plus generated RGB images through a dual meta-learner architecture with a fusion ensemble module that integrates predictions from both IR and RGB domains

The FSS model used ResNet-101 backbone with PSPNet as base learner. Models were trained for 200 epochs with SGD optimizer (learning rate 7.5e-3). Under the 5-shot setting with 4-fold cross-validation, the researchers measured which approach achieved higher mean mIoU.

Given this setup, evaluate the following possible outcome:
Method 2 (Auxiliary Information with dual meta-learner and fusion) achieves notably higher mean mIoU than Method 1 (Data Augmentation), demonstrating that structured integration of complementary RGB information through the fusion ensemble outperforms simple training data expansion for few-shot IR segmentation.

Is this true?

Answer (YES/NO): NO